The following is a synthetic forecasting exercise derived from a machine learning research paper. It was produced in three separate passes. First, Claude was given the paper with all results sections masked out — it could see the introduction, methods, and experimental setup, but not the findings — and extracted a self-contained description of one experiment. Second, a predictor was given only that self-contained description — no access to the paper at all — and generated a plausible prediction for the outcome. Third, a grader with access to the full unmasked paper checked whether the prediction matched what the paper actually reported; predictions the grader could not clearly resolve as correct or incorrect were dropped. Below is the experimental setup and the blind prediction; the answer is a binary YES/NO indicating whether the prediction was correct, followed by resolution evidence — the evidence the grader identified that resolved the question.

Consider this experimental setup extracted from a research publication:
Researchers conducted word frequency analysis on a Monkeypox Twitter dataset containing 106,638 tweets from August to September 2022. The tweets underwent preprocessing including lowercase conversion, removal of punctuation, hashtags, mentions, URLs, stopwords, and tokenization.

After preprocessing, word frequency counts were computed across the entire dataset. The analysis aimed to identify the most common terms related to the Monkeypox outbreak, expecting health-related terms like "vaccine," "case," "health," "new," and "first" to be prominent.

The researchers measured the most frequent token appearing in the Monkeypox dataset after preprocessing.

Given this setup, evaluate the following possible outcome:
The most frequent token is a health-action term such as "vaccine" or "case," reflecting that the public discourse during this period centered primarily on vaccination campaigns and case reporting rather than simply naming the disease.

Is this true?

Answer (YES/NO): YES